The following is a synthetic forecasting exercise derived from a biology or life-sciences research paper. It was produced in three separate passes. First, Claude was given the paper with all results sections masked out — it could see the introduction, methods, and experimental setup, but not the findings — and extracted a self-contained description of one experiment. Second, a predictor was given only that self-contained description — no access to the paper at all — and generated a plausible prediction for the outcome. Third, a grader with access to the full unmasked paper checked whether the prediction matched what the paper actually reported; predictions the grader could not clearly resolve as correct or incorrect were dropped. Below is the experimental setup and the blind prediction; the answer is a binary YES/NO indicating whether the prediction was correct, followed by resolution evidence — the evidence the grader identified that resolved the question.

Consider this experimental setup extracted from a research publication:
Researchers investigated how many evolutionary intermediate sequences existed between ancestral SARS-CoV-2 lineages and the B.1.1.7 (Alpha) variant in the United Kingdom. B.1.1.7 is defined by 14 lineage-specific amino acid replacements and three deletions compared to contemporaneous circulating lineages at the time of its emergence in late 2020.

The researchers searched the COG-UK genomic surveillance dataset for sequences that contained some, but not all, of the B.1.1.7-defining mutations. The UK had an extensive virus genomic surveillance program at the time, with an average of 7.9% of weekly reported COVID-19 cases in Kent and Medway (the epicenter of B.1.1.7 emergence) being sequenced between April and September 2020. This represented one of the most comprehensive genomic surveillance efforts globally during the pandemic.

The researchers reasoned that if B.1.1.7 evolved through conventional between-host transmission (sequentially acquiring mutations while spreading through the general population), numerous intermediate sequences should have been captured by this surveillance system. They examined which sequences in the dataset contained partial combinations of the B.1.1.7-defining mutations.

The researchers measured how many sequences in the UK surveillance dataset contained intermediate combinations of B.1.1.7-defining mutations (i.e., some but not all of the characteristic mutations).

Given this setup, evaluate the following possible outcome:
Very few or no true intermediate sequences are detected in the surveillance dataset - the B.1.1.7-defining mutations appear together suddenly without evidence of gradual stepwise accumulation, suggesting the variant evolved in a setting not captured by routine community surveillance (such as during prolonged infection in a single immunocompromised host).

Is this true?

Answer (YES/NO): YES